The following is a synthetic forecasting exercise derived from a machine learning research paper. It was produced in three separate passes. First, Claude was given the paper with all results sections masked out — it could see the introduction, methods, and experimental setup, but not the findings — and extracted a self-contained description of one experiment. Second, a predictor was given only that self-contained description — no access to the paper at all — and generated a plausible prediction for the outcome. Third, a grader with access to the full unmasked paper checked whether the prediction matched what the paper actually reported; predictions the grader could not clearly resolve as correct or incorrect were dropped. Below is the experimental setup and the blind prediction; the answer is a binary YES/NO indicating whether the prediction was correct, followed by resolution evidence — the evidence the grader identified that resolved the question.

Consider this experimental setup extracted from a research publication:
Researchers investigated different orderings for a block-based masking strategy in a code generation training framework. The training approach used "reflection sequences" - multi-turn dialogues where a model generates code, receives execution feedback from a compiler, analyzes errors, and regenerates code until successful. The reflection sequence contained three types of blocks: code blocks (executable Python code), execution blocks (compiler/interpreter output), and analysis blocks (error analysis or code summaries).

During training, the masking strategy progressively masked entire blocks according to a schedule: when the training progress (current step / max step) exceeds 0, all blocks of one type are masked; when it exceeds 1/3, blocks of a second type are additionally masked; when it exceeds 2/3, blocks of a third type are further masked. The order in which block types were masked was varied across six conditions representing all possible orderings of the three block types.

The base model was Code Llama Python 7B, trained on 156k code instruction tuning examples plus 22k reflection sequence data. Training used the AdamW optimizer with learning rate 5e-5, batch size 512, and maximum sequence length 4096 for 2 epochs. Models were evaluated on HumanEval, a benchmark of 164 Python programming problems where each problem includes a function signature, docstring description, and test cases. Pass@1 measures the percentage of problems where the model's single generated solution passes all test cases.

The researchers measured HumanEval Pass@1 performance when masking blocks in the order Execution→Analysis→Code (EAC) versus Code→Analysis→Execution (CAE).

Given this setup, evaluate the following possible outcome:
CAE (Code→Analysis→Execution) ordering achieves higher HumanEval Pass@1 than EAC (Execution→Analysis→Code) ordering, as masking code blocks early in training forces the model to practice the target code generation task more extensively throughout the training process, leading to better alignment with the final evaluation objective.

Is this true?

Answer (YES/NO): NO